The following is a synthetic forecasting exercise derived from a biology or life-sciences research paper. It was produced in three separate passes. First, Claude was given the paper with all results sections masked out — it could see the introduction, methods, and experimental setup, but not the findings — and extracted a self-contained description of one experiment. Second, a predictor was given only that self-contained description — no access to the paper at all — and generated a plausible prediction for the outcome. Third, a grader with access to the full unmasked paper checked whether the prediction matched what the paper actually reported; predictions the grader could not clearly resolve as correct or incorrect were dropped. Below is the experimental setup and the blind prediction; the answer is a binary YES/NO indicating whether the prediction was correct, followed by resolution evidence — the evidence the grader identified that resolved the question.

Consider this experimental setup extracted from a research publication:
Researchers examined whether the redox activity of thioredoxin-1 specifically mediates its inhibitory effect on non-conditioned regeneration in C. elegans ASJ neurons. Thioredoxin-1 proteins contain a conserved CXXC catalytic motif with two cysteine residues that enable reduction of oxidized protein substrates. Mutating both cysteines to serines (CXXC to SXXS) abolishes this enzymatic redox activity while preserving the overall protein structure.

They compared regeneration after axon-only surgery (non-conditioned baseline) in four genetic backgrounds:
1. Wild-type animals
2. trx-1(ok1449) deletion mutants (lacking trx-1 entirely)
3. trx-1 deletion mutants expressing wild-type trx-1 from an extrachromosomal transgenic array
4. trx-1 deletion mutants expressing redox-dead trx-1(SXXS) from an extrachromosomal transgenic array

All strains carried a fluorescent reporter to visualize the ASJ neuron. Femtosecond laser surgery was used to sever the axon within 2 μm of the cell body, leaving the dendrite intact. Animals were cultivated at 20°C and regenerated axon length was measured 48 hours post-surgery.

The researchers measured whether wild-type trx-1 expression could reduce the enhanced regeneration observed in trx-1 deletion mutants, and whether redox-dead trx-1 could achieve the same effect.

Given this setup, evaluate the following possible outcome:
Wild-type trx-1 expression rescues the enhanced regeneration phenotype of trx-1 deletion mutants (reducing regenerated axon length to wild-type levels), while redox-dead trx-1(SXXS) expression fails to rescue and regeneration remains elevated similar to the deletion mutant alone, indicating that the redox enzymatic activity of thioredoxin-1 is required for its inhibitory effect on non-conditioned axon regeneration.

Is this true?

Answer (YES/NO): NO